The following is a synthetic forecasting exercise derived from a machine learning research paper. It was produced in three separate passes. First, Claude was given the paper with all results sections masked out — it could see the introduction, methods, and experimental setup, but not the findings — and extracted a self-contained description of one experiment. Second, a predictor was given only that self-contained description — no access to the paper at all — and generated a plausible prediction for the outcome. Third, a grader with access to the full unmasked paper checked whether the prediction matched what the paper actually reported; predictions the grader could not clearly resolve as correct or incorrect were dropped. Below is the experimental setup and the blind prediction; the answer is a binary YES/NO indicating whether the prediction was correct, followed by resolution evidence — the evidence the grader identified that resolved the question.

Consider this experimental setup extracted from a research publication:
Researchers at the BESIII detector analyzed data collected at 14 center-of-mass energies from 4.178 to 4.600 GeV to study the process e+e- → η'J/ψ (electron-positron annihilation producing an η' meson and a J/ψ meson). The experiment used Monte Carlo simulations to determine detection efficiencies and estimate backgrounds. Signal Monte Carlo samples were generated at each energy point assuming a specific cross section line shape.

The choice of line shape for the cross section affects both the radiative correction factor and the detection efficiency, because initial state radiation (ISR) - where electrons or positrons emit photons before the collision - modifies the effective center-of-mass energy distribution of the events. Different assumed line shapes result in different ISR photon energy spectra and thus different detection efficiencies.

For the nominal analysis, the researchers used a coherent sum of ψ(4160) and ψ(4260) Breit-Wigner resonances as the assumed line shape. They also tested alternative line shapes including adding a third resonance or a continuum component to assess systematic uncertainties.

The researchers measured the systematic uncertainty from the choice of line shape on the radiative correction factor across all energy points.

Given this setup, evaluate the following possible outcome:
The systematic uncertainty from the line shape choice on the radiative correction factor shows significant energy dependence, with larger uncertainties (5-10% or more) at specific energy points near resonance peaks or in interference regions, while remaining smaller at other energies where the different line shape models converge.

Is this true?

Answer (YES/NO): YES